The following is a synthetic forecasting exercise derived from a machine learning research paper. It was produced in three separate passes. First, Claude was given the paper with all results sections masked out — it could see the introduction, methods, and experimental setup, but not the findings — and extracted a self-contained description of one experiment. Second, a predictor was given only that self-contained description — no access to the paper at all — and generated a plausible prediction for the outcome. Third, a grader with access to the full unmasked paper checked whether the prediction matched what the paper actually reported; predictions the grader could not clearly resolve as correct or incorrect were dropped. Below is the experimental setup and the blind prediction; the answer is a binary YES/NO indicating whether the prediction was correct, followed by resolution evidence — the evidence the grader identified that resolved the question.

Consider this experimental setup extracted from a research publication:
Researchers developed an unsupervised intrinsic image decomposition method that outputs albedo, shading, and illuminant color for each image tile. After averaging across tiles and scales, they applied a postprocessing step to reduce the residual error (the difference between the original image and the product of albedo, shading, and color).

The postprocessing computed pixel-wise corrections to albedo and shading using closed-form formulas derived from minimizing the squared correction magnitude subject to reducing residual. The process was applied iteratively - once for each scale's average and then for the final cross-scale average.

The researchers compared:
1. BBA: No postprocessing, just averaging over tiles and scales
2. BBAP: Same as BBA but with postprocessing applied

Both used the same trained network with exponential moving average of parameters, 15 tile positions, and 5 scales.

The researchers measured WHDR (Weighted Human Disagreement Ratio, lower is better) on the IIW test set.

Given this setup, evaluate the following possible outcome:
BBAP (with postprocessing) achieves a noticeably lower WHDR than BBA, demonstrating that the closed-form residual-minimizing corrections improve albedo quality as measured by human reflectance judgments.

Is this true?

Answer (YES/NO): NO